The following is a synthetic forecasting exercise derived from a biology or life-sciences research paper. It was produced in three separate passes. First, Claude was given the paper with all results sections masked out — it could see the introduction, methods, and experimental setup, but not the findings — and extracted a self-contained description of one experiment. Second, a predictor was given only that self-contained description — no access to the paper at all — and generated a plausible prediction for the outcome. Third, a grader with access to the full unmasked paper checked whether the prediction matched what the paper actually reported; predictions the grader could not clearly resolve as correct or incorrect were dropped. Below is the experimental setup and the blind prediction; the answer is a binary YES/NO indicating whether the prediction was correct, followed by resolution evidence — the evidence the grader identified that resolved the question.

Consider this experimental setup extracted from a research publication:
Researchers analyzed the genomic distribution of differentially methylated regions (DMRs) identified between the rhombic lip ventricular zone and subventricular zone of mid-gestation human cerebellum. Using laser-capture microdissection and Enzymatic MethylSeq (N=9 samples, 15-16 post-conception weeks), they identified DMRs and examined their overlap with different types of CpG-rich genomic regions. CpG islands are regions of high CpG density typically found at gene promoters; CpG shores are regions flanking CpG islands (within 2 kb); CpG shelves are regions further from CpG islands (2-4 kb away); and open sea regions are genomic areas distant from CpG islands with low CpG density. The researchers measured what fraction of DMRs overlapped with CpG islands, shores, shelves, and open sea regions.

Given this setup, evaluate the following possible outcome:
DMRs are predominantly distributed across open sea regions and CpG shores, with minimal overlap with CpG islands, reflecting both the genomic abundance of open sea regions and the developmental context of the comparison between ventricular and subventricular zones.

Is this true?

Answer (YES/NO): NO